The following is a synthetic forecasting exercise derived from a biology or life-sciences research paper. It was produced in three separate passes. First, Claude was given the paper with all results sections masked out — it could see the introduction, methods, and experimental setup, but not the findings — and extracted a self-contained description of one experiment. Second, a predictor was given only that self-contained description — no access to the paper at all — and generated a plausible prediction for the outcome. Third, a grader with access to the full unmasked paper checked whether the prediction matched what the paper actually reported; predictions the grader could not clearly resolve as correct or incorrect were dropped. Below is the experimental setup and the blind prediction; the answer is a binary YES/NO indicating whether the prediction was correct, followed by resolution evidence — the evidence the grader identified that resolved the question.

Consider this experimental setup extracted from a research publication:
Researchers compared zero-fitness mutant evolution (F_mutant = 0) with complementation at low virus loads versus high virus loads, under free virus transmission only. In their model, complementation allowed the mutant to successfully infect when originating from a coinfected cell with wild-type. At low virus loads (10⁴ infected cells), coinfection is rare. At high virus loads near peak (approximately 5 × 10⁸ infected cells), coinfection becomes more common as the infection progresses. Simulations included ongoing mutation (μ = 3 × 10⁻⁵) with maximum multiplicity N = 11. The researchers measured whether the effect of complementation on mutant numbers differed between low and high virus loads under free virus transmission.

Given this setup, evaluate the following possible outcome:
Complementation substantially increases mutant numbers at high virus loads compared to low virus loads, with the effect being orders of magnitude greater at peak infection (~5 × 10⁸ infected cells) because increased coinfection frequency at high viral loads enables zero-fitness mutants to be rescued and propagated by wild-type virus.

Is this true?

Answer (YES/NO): NO